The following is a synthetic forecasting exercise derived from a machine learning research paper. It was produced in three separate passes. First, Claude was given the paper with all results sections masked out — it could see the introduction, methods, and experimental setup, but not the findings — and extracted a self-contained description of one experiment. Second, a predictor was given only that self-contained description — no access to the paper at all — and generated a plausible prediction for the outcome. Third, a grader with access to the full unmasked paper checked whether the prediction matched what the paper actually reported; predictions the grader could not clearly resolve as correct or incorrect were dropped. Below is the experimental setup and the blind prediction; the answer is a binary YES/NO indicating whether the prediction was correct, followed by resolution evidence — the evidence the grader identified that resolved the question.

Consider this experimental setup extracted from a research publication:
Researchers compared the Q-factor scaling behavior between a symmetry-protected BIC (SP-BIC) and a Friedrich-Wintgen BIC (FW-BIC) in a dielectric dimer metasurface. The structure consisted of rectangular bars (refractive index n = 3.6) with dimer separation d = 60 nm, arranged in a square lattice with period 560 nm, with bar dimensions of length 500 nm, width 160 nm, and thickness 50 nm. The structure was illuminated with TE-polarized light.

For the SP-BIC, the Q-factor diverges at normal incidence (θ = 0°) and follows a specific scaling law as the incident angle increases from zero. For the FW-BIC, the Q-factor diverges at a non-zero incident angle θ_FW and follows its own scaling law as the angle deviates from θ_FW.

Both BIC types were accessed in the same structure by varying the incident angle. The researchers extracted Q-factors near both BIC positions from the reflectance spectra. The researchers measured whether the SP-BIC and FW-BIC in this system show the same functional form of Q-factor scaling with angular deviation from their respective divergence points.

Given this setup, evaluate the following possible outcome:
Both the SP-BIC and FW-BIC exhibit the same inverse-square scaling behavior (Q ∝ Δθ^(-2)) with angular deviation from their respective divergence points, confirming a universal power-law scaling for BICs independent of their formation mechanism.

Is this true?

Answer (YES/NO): YES